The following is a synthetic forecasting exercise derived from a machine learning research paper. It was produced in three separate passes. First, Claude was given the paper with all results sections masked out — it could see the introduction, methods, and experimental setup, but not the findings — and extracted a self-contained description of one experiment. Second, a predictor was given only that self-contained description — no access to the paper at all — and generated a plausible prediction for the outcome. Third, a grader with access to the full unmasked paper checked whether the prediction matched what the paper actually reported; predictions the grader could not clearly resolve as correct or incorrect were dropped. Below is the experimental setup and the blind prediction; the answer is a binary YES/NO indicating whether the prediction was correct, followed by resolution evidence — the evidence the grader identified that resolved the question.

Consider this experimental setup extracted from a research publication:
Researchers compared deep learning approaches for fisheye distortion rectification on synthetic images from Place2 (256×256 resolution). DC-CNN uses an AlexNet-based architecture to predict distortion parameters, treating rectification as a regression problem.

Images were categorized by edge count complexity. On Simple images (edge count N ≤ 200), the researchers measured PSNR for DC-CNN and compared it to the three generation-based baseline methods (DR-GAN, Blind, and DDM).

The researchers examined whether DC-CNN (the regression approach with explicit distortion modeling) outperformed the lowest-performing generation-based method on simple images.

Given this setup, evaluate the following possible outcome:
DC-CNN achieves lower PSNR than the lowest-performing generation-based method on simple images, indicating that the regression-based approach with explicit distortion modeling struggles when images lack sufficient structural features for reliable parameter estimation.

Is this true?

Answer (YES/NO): YES